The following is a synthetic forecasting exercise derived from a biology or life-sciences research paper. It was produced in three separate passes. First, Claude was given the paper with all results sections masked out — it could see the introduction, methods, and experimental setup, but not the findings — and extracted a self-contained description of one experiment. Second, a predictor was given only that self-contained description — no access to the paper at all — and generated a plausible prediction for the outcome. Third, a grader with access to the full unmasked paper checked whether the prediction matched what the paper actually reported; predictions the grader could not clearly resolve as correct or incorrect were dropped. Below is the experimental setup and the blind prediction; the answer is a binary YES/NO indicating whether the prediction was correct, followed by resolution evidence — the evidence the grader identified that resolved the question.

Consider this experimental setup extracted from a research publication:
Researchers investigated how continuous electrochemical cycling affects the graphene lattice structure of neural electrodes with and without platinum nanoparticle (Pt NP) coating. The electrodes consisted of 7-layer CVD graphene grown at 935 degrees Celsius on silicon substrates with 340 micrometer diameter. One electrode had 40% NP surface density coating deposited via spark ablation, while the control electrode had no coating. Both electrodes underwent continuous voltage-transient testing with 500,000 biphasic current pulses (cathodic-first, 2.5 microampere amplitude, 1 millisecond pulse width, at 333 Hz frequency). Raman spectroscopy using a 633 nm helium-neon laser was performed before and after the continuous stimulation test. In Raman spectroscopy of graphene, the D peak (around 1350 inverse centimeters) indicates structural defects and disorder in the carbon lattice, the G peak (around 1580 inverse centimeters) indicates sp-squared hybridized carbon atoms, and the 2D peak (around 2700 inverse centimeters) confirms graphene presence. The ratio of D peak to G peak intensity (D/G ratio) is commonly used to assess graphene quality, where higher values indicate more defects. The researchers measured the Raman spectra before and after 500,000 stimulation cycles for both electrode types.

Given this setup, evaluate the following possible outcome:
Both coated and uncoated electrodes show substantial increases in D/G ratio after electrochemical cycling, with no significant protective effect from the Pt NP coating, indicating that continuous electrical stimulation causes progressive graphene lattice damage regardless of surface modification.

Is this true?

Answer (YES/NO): NO